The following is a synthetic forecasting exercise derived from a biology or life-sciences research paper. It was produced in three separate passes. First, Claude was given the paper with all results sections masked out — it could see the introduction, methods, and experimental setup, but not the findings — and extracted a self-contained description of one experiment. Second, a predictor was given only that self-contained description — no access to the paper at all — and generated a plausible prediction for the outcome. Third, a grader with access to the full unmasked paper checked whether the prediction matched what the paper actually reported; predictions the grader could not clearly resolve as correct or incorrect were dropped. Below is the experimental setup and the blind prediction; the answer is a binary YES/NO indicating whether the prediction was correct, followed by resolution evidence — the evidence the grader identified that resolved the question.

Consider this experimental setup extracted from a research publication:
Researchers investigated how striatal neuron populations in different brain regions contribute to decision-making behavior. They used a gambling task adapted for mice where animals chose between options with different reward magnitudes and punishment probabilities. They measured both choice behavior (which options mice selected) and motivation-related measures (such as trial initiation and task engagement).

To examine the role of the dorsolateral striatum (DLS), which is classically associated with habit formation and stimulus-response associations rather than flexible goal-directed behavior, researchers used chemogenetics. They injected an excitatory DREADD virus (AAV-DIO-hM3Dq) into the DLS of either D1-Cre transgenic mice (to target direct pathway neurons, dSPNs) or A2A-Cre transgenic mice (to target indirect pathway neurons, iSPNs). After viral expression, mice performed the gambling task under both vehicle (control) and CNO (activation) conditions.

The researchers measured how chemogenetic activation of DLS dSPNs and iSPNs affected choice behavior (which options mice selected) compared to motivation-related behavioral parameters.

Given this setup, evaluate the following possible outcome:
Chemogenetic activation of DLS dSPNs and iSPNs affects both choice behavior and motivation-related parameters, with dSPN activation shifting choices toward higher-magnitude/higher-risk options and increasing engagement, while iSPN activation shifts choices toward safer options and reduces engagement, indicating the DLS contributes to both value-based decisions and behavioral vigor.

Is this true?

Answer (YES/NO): NO